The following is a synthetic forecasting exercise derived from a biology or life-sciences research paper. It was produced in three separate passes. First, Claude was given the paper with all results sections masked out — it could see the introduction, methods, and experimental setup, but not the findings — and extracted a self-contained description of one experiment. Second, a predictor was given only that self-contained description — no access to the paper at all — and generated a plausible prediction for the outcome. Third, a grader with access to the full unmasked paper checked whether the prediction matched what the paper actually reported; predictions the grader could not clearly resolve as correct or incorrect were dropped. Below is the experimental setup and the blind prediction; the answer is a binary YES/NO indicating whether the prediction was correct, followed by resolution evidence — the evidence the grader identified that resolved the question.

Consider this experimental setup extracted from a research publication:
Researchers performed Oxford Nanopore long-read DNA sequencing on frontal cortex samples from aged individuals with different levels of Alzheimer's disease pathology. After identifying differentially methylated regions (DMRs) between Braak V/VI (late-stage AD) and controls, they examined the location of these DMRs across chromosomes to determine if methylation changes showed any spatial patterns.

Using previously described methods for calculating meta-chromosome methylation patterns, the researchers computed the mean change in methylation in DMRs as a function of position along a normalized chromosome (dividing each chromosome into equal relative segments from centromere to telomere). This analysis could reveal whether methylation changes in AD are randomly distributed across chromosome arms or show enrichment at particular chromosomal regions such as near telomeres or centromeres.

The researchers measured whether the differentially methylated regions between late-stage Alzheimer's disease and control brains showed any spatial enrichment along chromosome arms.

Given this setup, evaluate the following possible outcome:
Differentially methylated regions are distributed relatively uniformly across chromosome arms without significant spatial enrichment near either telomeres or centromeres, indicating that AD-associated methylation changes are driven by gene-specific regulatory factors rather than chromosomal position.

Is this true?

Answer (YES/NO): NO